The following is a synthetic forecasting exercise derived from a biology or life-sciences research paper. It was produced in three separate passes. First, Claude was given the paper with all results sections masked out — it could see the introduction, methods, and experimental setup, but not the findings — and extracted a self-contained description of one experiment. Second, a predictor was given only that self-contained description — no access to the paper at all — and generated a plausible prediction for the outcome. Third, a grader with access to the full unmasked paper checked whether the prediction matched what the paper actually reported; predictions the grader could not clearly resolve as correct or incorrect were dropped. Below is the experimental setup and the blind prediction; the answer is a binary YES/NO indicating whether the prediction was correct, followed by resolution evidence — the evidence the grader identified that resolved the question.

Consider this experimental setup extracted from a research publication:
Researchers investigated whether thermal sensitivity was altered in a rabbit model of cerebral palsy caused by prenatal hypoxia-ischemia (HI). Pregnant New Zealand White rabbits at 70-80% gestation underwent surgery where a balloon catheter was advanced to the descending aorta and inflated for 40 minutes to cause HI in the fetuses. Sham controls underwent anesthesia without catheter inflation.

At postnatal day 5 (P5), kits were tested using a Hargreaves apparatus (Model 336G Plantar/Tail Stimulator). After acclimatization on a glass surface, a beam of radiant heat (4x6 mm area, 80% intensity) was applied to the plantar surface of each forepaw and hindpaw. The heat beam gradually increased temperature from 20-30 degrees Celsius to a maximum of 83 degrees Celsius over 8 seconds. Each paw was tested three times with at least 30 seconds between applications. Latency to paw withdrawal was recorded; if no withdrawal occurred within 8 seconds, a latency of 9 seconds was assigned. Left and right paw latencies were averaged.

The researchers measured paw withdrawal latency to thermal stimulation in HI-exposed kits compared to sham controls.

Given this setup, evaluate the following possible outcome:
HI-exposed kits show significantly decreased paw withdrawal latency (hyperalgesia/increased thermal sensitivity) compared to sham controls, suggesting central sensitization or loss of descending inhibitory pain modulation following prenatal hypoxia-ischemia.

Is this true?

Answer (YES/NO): YES